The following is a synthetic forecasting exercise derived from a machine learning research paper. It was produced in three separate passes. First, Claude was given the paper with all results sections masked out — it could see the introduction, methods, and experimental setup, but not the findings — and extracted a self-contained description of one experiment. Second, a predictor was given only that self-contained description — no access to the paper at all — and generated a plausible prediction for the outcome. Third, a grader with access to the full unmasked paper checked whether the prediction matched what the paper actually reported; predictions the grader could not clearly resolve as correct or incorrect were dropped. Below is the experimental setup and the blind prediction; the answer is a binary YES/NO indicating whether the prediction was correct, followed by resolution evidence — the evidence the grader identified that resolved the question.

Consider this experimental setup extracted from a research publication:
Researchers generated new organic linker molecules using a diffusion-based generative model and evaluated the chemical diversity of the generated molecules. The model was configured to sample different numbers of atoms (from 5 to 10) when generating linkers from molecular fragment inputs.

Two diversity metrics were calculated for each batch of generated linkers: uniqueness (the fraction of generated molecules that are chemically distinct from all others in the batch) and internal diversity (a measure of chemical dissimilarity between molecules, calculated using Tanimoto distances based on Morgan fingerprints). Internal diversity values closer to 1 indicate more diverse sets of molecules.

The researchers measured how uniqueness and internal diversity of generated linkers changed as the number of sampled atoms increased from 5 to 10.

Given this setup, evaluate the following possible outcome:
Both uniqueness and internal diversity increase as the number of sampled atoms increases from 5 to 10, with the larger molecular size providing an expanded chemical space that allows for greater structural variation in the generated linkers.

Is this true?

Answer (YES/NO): YES